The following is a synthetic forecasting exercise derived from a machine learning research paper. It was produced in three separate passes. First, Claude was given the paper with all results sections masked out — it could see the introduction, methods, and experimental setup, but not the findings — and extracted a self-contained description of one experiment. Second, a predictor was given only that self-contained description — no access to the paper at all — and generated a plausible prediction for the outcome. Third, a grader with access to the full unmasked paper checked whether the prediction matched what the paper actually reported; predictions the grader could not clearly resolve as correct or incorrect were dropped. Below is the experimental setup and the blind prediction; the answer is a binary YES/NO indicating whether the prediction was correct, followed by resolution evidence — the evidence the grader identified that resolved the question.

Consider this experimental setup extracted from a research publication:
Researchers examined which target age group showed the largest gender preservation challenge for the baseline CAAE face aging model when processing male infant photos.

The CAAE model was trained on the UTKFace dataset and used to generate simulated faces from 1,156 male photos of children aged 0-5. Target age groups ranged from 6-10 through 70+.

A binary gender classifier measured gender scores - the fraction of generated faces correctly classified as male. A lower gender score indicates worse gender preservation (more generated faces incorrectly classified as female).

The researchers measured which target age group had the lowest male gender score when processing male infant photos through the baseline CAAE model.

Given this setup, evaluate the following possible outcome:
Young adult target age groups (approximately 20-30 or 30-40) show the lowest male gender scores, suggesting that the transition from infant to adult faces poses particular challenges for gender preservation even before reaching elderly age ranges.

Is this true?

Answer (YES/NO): YES